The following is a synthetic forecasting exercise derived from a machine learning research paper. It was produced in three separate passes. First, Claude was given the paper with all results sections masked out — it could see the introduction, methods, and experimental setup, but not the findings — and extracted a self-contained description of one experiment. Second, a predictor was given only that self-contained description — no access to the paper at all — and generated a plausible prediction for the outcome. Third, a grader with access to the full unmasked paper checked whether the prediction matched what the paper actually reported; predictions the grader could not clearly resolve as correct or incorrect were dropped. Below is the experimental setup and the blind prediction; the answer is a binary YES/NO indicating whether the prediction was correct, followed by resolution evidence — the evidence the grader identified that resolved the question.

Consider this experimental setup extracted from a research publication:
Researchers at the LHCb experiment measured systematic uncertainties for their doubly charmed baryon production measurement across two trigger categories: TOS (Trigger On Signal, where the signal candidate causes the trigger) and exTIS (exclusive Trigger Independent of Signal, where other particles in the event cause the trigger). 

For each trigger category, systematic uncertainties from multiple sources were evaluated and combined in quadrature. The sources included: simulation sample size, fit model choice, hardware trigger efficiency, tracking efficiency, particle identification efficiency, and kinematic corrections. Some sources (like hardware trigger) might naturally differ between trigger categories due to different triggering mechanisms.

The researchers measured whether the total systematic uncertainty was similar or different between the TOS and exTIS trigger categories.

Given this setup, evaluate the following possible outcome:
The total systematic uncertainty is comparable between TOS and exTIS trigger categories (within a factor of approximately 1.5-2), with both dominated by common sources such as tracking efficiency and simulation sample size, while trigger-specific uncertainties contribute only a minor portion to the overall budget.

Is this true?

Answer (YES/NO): NO